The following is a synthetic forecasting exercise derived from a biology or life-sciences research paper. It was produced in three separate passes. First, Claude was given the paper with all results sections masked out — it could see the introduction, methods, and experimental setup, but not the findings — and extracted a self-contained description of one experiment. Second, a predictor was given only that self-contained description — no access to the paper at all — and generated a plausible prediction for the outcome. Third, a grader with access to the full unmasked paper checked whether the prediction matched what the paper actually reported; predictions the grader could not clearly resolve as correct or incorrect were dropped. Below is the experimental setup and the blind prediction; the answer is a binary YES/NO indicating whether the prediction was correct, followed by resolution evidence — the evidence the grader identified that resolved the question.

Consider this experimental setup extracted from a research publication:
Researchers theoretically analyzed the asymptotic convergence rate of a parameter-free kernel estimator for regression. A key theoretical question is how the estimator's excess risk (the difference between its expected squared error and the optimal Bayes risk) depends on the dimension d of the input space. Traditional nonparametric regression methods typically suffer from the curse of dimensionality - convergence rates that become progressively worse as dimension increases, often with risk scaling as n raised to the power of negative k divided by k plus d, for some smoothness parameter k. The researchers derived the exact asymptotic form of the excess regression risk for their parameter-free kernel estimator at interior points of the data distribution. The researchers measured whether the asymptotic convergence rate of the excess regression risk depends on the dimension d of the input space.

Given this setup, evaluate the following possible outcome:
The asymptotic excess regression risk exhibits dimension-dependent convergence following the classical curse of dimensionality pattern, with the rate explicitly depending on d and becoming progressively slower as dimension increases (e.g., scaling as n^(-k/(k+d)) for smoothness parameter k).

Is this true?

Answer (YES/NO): NO